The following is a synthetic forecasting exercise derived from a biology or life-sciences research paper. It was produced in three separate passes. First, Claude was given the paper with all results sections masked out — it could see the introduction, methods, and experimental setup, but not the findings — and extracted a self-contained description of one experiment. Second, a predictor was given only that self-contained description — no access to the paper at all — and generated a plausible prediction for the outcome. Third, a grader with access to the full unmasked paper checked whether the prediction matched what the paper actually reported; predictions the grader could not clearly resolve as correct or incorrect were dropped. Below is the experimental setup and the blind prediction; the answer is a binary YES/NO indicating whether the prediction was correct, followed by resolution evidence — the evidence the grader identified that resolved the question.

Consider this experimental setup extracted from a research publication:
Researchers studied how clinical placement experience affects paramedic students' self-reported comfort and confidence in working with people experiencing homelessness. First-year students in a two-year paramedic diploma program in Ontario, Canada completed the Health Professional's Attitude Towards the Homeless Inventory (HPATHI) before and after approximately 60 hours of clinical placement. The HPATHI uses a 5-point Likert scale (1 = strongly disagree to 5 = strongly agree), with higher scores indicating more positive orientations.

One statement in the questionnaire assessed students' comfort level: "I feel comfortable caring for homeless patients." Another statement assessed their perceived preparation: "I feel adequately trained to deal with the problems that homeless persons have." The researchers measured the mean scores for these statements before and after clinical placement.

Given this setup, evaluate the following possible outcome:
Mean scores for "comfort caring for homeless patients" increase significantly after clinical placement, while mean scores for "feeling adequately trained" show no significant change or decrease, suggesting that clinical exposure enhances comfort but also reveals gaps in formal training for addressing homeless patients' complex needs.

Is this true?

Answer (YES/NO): NO